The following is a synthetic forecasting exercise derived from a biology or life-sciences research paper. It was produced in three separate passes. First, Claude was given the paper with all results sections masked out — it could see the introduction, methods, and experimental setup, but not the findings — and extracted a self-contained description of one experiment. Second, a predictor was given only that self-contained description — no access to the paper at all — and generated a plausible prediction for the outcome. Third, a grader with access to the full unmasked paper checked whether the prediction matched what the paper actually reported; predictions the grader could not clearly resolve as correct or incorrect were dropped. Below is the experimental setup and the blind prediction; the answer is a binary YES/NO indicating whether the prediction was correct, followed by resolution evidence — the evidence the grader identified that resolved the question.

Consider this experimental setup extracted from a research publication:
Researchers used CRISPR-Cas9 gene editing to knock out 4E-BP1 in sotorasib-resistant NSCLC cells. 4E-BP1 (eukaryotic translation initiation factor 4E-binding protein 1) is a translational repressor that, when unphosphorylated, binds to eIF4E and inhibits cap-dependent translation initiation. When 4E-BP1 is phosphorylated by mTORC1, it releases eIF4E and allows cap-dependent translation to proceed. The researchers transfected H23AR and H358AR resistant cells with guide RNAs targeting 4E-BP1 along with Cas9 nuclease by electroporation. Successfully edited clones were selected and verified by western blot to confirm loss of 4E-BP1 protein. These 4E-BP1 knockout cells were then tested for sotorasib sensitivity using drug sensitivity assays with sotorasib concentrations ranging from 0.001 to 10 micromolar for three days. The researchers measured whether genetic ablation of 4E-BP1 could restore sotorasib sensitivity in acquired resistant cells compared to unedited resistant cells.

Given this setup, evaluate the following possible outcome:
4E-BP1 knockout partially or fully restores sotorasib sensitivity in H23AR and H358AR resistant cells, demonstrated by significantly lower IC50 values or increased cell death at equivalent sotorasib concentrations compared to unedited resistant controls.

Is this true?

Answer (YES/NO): YES